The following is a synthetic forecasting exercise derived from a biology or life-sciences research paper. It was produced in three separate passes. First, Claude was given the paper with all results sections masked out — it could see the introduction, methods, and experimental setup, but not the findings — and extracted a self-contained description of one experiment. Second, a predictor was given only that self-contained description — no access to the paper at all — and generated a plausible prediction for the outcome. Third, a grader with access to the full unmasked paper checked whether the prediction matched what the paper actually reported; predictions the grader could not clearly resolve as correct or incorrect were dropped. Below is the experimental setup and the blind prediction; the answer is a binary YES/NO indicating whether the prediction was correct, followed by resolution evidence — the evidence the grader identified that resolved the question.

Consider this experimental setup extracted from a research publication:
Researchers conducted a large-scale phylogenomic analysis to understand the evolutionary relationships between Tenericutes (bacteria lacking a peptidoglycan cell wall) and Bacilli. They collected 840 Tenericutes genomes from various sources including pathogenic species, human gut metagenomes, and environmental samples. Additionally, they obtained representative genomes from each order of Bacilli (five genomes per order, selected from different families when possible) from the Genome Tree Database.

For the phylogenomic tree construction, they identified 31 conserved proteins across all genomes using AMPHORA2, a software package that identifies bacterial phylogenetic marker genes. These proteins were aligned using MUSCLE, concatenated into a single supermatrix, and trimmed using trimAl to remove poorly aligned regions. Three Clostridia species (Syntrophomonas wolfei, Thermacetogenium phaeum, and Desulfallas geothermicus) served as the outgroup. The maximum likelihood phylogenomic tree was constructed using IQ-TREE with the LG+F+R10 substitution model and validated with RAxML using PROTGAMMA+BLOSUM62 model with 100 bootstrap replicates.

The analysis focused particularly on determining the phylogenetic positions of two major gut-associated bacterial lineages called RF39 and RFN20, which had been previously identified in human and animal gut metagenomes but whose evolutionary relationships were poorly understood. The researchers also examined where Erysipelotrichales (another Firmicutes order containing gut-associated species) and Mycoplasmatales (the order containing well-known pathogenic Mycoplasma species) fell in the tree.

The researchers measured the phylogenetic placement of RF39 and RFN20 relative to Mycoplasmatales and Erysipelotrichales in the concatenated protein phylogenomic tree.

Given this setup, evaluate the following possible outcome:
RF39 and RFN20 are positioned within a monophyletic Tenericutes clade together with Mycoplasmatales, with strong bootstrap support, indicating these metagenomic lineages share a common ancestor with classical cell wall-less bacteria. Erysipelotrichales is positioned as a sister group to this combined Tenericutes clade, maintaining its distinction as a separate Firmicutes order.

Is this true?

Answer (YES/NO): NO